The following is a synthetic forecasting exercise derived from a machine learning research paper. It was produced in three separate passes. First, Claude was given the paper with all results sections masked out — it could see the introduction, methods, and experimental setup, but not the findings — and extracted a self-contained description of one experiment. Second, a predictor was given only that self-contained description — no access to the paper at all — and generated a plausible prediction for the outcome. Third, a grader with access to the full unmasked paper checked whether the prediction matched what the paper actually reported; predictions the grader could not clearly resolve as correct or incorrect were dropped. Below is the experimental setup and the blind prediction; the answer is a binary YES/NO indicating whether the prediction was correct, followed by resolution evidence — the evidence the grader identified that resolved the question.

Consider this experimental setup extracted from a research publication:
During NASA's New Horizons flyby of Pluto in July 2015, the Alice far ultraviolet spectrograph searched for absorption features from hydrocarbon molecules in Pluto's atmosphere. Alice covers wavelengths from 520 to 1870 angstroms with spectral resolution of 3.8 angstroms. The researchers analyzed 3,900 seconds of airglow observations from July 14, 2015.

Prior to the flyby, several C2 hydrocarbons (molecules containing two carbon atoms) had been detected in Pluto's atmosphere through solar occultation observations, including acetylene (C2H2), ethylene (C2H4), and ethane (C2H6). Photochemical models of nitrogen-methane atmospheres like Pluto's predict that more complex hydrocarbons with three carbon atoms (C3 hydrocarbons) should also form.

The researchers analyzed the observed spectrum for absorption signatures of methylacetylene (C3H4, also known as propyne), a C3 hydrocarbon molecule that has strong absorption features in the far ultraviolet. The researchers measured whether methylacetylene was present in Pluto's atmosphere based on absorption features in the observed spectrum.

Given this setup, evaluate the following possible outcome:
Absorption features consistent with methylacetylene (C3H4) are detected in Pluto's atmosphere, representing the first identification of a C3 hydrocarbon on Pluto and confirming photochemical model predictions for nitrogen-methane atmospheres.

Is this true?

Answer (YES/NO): YES